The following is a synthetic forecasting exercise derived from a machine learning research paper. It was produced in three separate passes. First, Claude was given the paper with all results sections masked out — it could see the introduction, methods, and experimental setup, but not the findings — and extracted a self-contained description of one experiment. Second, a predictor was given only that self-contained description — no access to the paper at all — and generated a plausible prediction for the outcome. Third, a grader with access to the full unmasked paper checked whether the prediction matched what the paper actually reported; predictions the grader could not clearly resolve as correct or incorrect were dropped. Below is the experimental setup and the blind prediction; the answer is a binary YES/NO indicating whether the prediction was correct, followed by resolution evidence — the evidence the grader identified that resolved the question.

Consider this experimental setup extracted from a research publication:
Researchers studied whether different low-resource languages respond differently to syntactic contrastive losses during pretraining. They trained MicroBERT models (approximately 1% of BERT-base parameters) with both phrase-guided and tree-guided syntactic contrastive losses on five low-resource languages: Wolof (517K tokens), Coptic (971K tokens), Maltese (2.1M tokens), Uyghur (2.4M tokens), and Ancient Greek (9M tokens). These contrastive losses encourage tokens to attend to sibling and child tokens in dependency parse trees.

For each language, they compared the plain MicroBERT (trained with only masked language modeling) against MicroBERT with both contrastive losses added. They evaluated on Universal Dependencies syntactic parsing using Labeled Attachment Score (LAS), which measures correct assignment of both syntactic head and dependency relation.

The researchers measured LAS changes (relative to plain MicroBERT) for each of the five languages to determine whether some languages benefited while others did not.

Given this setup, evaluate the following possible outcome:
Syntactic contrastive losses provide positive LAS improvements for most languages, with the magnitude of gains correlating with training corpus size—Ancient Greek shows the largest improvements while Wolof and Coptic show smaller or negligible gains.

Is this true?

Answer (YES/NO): NO